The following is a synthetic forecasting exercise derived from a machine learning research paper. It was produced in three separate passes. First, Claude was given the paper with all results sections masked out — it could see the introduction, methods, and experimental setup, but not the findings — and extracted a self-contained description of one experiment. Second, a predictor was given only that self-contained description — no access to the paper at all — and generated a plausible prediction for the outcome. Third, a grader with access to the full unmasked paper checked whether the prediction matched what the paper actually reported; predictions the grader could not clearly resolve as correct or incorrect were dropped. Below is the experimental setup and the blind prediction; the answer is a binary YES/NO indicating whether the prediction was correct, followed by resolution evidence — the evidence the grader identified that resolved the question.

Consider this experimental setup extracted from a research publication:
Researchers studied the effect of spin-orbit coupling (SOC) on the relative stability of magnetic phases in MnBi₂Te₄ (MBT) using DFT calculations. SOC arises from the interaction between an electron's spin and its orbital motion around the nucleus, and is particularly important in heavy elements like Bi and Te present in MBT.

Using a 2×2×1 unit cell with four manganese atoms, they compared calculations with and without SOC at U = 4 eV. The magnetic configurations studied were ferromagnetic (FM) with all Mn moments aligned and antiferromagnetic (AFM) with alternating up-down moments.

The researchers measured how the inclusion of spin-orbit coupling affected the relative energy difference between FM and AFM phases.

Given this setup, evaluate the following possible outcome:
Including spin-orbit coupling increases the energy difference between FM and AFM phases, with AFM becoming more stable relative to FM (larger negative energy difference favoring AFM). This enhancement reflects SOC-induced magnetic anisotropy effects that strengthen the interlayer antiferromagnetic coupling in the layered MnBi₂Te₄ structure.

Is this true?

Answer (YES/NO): NO